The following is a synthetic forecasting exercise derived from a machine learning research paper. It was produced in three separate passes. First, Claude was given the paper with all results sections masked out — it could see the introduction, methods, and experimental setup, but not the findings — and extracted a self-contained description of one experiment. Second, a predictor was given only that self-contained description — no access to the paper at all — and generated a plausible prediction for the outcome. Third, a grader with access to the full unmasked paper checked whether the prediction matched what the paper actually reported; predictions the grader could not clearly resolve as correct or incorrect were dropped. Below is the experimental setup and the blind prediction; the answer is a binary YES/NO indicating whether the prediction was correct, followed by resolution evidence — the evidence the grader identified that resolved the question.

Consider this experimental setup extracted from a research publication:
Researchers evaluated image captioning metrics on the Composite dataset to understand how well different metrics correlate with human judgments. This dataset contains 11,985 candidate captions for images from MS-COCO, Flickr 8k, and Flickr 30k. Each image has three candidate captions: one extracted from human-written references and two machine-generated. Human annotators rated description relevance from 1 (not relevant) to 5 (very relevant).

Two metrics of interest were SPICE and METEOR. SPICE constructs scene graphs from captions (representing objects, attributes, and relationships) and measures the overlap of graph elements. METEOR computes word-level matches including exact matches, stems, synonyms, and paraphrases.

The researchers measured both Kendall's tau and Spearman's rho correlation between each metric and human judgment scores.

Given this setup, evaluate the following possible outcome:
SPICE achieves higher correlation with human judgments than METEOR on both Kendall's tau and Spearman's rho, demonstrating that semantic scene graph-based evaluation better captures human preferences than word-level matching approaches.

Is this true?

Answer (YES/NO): YES